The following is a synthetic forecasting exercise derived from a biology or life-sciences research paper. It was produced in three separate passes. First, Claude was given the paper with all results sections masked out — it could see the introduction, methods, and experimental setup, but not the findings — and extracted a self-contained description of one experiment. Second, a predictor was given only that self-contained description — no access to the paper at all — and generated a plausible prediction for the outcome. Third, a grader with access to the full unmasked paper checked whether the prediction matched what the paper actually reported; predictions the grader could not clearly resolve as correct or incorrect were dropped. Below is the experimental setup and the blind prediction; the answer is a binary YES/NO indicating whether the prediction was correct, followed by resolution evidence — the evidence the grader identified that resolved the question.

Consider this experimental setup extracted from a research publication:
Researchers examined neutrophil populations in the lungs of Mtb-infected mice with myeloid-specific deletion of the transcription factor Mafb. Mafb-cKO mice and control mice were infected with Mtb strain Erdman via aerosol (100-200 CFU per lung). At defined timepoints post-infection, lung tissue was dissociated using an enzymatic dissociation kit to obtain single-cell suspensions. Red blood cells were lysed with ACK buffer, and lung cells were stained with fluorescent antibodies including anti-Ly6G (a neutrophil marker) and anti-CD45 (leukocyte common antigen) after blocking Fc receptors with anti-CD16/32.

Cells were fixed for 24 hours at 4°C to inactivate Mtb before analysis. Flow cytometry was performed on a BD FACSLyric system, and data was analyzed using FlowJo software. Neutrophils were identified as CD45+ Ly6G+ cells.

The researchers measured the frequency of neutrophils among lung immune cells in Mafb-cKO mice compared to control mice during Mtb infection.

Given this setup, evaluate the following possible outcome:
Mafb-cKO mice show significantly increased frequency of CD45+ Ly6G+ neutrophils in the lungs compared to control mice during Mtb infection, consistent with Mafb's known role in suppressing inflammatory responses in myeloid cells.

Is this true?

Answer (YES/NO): YES